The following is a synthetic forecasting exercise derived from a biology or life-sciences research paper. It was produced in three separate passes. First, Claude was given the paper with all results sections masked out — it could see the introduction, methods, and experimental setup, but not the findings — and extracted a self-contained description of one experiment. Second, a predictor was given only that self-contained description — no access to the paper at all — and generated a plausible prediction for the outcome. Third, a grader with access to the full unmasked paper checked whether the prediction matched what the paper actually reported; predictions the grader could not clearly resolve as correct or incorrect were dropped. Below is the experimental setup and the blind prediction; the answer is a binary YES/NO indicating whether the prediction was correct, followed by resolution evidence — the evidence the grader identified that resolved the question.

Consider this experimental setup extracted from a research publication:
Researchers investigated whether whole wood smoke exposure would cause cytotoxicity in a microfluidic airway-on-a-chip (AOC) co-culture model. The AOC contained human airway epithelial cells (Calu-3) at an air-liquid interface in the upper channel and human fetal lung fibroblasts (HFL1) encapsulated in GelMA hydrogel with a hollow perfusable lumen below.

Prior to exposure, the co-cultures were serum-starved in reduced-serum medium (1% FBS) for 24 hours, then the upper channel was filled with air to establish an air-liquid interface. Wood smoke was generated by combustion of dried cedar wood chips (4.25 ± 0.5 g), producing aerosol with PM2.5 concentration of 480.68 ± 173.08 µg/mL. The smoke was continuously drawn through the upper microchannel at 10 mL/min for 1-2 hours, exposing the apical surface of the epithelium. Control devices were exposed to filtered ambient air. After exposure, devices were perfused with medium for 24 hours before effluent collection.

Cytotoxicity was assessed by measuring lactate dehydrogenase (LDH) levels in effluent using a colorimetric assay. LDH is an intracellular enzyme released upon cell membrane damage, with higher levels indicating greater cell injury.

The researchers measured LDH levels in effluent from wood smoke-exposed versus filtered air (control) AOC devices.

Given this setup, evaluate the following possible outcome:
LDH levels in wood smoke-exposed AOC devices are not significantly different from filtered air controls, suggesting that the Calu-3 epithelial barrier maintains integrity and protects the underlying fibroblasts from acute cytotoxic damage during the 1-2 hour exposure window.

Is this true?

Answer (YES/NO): YES